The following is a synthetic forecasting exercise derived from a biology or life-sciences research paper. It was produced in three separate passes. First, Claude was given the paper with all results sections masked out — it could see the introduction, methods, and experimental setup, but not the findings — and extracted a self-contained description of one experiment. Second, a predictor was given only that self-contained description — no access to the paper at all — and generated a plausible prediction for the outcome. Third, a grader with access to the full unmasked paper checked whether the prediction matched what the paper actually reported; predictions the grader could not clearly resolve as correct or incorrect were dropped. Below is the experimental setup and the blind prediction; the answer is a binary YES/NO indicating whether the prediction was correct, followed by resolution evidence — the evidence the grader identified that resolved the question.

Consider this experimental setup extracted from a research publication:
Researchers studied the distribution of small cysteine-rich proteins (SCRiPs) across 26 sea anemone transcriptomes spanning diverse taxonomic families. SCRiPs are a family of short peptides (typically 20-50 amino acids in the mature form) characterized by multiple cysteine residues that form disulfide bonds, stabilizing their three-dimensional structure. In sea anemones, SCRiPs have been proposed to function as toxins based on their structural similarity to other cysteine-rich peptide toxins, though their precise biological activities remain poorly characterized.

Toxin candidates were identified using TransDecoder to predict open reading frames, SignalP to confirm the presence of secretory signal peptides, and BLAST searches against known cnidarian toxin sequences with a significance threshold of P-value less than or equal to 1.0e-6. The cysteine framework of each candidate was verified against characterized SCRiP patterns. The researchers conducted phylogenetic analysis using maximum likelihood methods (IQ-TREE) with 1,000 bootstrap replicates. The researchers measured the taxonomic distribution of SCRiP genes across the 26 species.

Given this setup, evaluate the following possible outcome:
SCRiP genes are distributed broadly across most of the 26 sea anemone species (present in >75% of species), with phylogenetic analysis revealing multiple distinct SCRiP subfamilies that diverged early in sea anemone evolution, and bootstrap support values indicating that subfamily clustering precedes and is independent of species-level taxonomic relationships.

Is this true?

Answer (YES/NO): NO